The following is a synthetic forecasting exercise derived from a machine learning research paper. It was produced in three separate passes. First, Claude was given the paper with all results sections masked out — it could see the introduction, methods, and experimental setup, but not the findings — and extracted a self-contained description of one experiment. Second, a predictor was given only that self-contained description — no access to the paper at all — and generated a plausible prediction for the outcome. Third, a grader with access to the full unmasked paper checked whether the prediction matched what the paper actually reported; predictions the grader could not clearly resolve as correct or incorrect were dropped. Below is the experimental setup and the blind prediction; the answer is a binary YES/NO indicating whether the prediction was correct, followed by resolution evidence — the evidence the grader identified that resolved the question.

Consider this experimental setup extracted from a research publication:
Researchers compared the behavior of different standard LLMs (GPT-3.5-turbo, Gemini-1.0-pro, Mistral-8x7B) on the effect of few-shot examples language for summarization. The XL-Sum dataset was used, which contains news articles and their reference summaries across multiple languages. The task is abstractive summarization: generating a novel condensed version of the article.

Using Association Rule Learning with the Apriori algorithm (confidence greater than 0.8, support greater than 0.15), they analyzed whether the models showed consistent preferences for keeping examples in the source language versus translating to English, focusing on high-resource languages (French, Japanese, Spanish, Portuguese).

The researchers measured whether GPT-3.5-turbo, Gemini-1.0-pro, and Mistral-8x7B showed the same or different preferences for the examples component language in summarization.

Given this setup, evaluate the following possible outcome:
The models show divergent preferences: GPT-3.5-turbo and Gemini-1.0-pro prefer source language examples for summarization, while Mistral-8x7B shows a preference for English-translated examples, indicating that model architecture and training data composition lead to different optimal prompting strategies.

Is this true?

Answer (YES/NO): NO